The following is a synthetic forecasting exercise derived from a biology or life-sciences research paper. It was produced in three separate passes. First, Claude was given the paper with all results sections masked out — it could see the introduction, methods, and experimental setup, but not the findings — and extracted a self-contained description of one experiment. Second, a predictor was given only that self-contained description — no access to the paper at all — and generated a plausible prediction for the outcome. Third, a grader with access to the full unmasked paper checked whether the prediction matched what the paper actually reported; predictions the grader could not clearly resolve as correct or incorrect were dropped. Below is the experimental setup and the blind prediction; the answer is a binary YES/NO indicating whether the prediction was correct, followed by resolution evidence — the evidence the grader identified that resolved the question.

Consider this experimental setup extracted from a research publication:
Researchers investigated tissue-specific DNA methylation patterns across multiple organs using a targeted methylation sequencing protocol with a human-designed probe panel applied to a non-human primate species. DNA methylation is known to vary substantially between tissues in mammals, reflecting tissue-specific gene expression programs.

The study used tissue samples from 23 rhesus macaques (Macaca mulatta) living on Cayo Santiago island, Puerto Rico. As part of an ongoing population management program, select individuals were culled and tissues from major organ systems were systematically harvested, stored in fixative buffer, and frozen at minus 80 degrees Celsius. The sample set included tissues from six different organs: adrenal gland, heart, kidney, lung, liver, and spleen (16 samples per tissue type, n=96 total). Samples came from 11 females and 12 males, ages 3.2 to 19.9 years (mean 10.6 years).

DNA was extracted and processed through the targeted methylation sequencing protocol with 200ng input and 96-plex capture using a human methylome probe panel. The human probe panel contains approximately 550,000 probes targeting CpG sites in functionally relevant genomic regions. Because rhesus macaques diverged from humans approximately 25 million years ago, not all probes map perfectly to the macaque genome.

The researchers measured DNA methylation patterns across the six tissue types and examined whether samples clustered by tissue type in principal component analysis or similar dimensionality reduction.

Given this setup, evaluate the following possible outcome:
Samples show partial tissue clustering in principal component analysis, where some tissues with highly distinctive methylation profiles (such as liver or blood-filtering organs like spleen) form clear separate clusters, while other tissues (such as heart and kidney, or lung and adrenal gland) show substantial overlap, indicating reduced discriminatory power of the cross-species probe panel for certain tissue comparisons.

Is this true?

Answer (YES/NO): NO